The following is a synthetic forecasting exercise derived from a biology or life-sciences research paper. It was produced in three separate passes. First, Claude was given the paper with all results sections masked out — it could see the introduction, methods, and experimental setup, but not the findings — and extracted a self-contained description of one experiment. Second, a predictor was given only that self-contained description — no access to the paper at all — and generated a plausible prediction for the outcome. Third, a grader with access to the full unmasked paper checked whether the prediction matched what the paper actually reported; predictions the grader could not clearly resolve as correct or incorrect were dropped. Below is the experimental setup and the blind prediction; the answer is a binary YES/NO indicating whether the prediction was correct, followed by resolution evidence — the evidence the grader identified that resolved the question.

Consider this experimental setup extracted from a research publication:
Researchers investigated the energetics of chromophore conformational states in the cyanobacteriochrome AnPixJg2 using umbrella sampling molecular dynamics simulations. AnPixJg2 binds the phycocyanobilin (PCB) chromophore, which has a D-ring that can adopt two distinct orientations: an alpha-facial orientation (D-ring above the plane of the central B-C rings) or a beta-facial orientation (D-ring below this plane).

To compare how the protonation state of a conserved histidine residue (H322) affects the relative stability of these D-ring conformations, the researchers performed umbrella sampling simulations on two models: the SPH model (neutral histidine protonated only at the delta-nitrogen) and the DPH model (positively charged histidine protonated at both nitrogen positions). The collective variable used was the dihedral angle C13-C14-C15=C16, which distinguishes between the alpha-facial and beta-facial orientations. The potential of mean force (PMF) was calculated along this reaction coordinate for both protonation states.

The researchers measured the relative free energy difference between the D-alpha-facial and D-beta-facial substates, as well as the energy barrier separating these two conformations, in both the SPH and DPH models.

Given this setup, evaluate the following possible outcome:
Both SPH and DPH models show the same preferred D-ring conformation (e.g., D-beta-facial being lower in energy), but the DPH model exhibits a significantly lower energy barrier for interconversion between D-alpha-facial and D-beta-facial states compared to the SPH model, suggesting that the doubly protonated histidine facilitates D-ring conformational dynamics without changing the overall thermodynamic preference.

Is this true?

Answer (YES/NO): NO